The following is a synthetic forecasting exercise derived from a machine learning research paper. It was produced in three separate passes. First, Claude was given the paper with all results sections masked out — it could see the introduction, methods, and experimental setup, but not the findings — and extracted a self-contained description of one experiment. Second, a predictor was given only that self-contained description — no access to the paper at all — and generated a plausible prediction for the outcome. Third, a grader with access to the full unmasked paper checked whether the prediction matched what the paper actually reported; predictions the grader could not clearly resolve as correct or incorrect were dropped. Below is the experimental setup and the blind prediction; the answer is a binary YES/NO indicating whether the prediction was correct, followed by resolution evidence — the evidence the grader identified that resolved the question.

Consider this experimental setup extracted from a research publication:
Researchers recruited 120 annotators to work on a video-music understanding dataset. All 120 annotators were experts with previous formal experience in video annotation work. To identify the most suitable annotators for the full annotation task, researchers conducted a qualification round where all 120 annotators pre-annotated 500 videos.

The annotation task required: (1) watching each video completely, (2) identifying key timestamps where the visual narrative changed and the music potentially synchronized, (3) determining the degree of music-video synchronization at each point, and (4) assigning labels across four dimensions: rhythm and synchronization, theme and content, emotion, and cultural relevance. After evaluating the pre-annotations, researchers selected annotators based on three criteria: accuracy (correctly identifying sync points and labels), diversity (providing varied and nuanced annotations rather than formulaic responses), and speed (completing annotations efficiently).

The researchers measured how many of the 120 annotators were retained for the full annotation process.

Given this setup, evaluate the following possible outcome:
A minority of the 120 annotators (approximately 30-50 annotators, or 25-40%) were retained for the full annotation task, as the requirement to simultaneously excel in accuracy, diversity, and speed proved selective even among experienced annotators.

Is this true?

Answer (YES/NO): NO